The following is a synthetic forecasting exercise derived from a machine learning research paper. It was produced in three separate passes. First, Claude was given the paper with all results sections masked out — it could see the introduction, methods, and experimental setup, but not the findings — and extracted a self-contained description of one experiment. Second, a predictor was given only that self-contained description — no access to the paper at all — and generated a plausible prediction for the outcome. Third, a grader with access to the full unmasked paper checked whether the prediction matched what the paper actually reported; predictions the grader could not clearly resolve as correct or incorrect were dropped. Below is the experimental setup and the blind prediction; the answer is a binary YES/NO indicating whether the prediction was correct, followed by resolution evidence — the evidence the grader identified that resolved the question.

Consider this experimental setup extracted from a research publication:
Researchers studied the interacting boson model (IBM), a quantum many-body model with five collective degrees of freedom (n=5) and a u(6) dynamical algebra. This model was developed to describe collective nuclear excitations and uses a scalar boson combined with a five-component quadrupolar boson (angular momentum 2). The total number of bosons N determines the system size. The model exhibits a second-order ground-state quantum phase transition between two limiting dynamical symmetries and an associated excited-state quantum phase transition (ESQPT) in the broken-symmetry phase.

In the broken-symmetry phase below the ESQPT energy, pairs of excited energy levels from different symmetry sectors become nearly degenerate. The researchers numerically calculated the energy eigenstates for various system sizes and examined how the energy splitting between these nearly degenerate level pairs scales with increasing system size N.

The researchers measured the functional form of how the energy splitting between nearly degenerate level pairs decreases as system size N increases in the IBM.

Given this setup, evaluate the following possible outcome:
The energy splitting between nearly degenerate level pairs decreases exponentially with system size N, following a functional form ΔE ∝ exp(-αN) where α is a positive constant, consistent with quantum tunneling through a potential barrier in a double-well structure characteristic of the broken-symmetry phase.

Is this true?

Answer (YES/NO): NO